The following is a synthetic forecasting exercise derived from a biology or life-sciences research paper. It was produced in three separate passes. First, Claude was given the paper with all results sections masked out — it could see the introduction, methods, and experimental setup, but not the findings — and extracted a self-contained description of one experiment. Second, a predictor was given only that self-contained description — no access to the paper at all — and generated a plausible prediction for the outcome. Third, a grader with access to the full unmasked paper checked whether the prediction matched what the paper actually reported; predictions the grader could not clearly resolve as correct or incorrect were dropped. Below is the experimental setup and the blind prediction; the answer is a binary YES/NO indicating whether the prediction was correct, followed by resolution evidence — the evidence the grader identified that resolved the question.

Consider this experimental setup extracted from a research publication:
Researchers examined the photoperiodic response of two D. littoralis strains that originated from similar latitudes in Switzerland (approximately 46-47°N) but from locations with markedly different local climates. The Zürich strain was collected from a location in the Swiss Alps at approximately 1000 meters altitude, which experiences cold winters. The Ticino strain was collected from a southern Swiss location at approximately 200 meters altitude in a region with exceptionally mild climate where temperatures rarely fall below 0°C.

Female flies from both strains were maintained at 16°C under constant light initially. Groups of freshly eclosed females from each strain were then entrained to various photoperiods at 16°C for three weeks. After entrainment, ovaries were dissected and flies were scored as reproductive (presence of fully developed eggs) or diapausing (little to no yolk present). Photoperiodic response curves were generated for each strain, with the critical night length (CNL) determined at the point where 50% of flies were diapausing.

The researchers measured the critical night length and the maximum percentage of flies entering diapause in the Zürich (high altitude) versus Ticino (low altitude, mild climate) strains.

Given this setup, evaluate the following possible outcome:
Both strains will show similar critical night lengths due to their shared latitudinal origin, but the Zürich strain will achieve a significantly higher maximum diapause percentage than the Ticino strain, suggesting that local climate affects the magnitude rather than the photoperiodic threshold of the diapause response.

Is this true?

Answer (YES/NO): NO